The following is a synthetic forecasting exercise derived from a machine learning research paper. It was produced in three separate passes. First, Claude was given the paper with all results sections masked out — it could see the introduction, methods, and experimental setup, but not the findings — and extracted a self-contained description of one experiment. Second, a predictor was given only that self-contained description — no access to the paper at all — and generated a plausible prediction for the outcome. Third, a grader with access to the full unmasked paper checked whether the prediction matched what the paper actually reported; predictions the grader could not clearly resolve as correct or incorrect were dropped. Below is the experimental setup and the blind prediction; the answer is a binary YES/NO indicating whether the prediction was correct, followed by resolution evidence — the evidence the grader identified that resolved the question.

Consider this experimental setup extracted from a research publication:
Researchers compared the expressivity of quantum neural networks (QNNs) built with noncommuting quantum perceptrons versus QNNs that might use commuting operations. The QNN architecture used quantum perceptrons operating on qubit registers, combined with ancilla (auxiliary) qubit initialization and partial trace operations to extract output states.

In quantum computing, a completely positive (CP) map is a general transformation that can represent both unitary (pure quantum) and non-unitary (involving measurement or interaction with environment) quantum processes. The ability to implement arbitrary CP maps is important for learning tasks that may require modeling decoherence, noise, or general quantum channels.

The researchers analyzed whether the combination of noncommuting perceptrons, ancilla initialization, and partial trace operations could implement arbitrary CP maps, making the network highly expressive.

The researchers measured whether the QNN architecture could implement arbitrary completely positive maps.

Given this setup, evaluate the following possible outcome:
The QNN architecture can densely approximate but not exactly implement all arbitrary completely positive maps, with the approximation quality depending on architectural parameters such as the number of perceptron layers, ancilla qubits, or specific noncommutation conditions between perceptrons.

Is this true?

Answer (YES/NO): NO